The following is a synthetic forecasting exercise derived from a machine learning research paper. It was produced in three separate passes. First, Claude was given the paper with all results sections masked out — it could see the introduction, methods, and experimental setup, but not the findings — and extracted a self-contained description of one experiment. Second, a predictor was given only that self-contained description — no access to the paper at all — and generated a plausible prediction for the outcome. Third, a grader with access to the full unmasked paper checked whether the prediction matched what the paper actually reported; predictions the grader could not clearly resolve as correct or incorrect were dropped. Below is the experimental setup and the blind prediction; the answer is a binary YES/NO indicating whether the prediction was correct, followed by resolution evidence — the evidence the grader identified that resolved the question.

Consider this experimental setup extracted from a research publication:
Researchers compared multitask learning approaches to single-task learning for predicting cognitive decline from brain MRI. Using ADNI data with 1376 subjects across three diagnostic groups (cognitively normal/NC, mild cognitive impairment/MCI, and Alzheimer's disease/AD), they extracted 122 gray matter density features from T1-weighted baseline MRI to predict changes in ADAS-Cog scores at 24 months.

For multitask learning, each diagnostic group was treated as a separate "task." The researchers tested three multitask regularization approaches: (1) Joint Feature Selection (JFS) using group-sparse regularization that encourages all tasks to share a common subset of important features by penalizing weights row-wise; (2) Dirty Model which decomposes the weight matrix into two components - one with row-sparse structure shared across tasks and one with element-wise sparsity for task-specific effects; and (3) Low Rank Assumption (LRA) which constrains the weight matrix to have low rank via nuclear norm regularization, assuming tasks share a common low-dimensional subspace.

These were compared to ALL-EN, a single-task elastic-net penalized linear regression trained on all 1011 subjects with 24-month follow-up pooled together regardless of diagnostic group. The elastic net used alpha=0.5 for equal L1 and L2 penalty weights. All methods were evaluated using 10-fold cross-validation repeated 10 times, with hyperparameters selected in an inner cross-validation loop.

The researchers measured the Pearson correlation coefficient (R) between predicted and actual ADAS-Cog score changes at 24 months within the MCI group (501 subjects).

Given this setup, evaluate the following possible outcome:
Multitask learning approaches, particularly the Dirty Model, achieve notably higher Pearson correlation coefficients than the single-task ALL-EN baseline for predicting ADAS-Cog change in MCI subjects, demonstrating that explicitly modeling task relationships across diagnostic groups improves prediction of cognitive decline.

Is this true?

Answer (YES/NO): NO